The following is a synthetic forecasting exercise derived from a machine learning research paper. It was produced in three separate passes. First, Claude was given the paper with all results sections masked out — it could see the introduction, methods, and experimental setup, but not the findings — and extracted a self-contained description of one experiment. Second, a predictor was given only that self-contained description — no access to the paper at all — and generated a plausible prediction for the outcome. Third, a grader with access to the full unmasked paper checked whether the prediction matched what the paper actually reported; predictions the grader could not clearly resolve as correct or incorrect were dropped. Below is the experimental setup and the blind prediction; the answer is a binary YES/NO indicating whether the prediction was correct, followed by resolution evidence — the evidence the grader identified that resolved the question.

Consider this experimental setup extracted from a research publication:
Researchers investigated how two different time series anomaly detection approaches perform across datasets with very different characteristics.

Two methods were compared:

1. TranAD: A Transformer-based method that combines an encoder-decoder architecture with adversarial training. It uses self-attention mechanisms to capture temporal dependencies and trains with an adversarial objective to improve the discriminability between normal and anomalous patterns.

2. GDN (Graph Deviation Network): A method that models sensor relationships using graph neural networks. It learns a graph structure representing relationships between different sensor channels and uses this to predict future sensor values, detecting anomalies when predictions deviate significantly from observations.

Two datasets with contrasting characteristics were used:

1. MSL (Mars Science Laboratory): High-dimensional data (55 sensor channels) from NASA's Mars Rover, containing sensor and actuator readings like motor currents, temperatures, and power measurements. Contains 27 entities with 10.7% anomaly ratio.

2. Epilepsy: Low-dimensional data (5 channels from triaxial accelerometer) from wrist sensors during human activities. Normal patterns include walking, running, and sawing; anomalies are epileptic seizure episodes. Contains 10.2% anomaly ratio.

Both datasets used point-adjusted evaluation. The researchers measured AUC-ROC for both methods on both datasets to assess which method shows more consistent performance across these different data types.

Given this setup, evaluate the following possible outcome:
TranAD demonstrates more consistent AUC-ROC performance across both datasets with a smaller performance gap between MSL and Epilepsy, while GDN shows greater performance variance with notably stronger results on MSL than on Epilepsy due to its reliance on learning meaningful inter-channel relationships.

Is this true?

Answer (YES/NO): NO